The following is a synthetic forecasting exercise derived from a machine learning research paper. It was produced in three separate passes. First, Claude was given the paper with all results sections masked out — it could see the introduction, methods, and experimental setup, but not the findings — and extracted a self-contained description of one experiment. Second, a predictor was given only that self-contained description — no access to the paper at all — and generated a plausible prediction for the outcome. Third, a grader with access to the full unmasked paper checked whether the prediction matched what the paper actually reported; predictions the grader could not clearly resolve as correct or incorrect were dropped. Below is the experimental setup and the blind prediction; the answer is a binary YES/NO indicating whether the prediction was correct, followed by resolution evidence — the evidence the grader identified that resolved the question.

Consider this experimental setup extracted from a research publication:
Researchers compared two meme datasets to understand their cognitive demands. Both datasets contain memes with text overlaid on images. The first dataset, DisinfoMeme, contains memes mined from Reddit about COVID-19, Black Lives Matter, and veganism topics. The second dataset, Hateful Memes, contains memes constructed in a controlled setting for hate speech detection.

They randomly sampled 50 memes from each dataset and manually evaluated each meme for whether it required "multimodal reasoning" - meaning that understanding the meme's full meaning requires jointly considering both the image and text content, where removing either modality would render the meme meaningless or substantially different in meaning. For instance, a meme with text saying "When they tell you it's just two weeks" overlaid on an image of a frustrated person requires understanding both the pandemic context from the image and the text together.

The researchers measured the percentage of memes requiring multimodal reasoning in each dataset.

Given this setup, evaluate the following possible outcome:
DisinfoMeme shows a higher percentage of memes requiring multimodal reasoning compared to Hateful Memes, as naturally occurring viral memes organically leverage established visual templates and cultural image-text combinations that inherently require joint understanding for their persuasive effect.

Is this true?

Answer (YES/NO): YES